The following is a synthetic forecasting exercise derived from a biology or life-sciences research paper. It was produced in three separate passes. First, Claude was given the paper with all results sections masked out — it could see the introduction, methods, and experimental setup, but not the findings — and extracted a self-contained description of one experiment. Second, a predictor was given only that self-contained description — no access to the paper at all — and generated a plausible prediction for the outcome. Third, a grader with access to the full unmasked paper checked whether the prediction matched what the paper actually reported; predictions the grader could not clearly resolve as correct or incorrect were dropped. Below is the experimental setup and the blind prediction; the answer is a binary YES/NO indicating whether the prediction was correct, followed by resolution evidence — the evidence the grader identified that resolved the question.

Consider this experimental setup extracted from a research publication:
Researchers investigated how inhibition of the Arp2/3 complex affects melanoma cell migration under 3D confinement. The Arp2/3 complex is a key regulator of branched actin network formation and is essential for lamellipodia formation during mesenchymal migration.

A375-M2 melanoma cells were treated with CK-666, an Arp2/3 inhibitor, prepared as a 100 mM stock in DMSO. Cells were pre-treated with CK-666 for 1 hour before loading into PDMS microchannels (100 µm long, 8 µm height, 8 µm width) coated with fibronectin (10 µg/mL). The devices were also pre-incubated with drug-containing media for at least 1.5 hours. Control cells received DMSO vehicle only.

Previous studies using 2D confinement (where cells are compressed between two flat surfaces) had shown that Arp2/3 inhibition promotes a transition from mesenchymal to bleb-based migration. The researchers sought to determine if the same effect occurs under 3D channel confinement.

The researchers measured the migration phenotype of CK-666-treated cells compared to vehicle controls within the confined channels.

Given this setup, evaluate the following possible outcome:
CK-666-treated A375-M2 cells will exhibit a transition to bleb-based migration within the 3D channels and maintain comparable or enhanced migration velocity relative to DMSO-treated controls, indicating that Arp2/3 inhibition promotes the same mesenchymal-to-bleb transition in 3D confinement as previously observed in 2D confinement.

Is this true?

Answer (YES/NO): NO